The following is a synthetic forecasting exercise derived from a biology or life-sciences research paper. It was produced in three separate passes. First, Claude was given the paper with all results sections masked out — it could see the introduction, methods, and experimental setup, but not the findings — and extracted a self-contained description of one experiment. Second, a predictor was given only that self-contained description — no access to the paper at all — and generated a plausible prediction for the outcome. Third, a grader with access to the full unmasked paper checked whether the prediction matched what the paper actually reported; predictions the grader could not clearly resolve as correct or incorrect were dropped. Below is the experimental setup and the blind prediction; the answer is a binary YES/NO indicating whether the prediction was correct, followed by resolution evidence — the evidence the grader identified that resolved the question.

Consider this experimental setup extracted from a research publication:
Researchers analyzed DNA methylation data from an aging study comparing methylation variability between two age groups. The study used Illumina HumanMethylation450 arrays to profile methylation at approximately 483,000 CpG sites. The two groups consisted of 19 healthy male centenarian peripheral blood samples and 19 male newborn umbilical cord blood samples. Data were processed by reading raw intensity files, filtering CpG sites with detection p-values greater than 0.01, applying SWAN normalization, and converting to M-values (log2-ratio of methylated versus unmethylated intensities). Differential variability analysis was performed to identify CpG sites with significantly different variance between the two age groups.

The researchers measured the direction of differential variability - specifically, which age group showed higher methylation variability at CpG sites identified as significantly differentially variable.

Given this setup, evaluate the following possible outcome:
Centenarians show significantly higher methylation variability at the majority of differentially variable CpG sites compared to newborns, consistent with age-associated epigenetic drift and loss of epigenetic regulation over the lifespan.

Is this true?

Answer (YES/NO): YES